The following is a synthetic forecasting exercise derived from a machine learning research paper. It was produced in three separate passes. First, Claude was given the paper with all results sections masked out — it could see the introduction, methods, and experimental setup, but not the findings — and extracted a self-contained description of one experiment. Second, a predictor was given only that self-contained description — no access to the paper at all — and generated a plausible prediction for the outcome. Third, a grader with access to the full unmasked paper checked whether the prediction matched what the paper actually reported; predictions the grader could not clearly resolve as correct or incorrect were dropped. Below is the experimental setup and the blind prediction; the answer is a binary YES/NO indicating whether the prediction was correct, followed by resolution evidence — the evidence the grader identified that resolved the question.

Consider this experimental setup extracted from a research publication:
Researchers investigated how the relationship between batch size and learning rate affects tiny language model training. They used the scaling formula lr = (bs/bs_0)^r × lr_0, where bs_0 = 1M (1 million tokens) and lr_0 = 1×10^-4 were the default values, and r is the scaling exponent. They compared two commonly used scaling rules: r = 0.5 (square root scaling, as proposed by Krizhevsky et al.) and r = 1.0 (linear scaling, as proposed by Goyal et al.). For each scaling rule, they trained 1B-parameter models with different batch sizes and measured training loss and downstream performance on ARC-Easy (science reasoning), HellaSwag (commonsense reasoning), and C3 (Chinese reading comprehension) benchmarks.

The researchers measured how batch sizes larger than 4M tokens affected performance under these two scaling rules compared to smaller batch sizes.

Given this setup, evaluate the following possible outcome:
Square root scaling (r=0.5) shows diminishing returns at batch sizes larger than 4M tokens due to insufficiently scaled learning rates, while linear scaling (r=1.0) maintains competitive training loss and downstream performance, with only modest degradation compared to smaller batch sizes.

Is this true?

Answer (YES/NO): NO